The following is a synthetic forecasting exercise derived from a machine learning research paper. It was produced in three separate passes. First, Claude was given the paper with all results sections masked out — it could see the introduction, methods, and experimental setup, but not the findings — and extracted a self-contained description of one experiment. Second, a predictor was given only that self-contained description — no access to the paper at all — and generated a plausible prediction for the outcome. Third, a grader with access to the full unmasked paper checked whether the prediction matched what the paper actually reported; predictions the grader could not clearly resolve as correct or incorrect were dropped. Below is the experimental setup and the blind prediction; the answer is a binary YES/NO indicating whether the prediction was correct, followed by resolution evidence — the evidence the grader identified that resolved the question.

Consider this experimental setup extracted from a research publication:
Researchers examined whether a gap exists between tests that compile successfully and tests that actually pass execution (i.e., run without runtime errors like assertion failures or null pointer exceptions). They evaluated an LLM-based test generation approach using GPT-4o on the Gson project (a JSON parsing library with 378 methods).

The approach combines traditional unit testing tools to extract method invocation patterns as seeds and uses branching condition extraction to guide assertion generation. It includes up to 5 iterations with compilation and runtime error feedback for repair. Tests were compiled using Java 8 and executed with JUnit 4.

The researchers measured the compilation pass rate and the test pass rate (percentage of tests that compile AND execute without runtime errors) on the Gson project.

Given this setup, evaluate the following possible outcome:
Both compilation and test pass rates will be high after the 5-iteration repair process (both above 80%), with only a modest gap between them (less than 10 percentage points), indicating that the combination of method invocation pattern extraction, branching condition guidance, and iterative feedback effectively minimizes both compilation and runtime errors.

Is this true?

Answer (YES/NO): NO